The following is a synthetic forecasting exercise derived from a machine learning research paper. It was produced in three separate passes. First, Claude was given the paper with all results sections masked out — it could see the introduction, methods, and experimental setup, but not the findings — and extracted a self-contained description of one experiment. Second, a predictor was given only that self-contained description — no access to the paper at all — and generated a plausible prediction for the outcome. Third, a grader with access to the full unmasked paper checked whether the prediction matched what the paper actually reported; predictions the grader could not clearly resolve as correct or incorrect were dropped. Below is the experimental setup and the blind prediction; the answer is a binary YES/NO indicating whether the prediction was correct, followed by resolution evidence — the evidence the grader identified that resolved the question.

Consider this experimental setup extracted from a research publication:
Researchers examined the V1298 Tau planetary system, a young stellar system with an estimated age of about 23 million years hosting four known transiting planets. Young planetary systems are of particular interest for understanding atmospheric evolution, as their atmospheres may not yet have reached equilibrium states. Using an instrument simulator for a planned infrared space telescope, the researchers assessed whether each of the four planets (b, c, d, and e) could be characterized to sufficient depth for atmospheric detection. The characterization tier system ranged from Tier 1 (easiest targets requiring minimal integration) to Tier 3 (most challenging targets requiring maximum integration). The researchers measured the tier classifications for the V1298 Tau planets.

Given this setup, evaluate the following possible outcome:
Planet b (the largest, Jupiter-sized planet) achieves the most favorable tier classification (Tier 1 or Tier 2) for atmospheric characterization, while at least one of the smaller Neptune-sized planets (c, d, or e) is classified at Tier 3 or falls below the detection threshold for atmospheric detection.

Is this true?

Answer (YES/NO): NO